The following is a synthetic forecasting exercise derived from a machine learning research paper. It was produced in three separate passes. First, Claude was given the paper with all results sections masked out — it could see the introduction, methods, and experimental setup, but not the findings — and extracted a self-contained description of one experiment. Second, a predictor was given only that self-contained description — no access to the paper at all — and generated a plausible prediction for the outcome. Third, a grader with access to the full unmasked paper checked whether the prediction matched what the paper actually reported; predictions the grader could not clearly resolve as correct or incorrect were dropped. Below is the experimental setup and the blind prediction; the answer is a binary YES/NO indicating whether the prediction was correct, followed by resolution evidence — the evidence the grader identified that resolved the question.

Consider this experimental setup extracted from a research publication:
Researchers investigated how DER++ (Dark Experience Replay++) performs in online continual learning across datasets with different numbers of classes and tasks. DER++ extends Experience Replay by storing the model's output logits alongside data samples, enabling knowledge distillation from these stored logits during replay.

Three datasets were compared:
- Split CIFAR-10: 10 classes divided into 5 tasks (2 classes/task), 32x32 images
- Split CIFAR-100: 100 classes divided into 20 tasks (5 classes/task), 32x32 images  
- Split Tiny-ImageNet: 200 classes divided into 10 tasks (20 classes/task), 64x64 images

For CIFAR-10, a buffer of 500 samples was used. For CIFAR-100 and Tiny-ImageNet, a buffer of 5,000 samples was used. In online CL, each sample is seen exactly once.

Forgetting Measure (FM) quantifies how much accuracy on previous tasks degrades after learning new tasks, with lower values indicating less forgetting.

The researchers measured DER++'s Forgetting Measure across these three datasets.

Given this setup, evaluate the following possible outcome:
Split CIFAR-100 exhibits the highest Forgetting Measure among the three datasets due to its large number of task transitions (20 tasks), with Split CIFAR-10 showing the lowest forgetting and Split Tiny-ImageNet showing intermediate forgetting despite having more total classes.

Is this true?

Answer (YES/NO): NO